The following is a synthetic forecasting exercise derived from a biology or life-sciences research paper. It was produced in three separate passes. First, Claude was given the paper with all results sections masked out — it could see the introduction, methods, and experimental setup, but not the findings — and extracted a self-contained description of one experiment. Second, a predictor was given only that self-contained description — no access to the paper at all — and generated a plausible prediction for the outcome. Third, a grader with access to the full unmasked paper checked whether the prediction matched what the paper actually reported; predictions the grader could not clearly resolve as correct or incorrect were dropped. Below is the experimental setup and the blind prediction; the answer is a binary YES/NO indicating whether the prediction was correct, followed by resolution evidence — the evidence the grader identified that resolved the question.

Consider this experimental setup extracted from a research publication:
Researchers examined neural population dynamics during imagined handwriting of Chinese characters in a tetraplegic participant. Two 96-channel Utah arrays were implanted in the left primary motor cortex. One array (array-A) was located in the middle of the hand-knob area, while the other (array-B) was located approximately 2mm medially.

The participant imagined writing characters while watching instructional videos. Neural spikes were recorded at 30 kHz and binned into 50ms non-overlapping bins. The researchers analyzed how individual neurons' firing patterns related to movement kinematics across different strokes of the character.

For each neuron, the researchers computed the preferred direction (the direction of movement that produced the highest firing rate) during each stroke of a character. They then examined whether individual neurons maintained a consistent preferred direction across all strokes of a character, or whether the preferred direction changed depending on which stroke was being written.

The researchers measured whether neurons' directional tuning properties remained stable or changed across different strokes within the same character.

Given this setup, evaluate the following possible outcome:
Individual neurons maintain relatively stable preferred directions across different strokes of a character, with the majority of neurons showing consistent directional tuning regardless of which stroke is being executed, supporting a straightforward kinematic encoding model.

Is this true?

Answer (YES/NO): NO